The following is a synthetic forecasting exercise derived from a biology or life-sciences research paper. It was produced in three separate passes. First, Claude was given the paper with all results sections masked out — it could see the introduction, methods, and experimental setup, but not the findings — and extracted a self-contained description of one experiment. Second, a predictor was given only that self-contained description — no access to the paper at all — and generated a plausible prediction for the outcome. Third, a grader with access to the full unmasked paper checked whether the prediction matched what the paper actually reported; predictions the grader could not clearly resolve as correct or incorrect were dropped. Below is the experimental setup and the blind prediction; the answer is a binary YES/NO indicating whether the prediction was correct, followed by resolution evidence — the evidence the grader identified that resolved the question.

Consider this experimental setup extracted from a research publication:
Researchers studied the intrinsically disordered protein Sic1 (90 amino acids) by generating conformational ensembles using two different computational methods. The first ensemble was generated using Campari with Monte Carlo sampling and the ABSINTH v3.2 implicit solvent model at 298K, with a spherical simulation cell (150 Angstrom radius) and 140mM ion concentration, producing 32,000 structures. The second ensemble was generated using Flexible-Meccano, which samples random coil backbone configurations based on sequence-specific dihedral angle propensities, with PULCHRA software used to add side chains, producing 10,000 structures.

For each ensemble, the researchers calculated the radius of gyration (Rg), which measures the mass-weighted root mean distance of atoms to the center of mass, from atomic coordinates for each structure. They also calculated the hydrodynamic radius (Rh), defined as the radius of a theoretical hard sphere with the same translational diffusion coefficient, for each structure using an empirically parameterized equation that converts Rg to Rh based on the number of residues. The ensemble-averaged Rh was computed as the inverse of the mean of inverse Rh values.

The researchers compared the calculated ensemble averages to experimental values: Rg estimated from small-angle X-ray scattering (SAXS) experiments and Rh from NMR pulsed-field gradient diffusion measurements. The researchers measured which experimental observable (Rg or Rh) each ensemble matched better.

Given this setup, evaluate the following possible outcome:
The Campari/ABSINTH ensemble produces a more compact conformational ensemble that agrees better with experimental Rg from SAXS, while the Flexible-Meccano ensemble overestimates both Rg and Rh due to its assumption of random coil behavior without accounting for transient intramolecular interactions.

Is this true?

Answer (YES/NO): NO